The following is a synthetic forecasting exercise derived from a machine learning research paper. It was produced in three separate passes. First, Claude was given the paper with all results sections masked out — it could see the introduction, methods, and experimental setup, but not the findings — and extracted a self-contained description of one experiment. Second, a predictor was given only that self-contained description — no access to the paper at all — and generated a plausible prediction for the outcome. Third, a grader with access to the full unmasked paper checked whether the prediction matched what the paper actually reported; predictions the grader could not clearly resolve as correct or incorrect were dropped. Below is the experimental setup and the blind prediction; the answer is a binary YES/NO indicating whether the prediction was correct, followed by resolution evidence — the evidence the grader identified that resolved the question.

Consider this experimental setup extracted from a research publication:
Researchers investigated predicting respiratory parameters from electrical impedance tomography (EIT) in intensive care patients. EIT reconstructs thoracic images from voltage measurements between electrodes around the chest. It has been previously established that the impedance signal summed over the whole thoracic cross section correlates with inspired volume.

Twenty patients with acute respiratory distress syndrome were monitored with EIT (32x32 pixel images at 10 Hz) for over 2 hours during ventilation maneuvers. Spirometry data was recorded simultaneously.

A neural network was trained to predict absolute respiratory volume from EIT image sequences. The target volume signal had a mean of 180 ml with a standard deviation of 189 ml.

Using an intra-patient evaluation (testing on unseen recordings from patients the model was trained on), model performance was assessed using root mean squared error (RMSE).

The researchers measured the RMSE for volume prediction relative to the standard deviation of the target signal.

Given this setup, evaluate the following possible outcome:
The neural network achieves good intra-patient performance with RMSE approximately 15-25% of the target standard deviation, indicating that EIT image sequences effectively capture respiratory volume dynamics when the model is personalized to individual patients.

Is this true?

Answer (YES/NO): NO